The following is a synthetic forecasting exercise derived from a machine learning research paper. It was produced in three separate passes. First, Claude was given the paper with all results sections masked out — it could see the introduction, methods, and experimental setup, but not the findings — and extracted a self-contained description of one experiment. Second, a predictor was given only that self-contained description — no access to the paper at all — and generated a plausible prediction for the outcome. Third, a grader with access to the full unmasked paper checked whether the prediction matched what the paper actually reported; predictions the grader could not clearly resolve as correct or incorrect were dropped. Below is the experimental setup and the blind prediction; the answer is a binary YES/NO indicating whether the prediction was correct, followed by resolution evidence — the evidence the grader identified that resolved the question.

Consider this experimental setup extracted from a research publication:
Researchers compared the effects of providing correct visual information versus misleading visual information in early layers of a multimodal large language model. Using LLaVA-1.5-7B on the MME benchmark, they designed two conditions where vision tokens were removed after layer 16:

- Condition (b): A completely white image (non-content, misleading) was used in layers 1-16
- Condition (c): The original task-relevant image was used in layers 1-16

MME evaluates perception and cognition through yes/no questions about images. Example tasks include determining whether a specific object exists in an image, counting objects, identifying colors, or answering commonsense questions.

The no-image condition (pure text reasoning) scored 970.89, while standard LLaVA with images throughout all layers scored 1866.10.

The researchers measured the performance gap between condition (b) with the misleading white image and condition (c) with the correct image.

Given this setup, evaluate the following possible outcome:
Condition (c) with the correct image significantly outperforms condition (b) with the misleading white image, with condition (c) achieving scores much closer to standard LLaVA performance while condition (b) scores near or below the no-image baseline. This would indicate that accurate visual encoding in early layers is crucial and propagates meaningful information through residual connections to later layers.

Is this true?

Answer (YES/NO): YES